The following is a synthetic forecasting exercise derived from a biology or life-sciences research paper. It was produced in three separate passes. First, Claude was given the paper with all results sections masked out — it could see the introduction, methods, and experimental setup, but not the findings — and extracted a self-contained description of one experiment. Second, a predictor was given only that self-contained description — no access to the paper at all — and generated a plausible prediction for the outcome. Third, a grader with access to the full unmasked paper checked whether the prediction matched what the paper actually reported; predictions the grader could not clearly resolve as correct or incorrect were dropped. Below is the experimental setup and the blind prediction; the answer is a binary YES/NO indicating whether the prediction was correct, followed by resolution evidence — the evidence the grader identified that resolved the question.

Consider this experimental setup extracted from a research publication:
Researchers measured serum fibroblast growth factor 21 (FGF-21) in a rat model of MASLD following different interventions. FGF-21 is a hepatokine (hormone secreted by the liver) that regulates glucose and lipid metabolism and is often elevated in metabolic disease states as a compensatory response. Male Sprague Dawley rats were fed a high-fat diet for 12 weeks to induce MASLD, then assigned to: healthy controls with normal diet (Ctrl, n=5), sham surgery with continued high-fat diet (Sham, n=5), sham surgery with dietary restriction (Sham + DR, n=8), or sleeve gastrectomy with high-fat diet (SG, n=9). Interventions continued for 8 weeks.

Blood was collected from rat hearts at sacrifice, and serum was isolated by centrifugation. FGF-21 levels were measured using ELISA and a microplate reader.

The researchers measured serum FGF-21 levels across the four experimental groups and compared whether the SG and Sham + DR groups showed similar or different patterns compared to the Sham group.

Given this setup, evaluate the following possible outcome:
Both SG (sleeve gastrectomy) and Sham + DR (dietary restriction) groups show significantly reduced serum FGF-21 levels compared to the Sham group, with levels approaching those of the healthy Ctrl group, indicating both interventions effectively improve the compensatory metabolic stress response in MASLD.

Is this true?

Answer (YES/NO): NO